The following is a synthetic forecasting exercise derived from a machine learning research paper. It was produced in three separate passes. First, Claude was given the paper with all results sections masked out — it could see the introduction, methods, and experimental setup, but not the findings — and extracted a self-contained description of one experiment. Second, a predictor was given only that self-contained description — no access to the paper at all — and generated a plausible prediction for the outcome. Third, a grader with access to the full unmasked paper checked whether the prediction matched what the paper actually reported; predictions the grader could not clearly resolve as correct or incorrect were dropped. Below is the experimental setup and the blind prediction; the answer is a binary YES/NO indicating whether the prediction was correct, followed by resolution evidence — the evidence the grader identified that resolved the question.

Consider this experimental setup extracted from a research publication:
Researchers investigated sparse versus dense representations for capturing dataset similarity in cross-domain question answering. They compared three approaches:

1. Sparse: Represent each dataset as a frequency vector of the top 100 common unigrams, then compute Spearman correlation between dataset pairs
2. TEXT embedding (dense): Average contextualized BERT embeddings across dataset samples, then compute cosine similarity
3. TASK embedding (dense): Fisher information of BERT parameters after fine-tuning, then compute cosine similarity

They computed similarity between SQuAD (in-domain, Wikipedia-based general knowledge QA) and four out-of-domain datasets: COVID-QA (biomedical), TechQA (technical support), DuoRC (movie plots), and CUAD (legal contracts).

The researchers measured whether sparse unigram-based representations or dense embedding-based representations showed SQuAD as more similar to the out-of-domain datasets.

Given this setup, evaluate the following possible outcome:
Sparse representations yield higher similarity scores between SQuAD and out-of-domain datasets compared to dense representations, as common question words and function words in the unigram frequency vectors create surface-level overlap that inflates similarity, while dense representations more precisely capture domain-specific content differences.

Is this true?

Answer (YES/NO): NO